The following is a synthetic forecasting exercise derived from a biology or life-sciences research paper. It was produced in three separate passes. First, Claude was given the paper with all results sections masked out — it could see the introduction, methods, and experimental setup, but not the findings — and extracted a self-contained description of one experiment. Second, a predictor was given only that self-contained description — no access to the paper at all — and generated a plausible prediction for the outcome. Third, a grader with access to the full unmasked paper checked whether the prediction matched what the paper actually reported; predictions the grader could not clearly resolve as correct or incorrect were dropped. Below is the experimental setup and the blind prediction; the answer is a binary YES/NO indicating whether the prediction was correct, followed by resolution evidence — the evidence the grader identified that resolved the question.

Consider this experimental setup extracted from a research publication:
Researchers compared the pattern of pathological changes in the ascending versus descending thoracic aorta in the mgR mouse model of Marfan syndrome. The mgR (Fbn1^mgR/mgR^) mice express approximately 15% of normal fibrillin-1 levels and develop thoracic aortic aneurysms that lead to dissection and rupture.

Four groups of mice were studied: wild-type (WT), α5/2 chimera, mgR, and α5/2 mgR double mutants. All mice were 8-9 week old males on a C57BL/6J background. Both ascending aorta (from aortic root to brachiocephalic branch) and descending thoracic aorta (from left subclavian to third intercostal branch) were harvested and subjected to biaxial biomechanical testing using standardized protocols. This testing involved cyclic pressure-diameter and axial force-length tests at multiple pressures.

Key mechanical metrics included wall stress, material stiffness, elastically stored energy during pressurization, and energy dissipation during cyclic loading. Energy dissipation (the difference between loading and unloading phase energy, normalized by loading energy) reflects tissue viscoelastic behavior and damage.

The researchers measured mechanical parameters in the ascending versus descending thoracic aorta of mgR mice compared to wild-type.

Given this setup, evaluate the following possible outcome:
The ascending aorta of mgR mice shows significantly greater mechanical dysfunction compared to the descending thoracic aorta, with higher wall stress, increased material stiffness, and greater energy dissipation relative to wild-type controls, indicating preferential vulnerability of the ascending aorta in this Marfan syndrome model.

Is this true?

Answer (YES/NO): NO